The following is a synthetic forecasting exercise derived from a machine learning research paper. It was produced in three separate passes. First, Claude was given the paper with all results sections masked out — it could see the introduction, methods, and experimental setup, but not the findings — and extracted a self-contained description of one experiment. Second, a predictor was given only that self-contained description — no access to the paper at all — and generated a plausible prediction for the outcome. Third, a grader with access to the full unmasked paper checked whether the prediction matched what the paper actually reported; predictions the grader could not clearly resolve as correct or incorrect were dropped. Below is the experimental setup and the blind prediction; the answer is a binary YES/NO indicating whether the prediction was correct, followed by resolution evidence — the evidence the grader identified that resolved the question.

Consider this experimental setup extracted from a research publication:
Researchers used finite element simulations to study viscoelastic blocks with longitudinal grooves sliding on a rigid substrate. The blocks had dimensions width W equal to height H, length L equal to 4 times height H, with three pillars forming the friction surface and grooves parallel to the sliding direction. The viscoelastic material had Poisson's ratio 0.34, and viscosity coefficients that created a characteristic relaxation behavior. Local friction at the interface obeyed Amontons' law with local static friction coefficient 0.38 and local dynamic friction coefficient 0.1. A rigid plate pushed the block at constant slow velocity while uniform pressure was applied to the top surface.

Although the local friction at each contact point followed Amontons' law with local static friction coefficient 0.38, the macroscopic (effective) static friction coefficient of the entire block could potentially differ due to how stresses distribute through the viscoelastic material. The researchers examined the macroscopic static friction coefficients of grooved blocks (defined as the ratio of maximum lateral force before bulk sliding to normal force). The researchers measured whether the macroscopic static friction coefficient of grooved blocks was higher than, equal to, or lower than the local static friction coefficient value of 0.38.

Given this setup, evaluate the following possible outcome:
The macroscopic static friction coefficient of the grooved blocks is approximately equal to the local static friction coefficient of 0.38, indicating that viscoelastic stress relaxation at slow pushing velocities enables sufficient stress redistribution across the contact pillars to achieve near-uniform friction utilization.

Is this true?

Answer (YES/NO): NO